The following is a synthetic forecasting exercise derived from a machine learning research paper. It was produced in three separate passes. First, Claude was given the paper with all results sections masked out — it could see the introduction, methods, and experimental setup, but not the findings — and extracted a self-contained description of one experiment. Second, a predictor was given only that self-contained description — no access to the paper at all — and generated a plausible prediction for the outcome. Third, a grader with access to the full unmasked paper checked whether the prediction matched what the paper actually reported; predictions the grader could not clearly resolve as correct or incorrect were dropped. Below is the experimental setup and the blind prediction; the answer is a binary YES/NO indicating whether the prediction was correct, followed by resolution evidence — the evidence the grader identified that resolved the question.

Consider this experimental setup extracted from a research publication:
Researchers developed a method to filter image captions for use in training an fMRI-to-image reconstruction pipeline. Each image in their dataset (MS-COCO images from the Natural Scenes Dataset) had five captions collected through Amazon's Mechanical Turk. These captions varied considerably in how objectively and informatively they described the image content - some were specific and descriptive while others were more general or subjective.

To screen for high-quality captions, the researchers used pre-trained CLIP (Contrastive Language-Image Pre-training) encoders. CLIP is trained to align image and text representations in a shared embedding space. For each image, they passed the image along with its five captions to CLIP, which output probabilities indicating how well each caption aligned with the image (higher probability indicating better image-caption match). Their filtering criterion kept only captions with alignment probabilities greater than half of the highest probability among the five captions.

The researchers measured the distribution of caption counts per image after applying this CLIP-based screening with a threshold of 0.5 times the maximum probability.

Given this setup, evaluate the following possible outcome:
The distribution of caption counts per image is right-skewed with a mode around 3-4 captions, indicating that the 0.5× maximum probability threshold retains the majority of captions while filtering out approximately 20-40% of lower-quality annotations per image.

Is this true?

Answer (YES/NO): NO